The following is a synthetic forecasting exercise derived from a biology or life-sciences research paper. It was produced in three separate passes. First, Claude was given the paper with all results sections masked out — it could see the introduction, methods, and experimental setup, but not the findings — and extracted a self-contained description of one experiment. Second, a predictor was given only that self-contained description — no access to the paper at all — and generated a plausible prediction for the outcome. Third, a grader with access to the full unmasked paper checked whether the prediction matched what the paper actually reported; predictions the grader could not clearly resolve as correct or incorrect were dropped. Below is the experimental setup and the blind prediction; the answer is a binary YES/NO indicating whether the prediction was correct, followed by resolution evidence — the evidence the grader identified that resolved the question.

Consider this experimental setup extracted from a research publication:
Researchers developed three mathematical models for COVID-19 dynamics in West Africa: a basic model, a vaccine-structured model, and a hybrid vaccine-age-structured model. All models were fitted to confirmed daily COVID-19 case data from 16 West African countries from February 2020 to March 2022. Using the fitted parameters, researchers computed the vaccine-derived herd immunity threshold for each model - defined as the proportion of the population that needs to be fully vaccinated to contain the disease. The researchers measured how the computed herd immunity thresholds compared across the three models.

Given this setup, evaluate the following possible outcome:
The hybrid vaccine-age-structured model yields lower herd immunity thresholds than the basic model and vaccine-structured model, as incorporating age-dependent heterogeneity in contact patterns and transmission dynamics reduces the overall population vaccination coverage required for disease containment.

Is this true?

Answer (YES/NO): YES